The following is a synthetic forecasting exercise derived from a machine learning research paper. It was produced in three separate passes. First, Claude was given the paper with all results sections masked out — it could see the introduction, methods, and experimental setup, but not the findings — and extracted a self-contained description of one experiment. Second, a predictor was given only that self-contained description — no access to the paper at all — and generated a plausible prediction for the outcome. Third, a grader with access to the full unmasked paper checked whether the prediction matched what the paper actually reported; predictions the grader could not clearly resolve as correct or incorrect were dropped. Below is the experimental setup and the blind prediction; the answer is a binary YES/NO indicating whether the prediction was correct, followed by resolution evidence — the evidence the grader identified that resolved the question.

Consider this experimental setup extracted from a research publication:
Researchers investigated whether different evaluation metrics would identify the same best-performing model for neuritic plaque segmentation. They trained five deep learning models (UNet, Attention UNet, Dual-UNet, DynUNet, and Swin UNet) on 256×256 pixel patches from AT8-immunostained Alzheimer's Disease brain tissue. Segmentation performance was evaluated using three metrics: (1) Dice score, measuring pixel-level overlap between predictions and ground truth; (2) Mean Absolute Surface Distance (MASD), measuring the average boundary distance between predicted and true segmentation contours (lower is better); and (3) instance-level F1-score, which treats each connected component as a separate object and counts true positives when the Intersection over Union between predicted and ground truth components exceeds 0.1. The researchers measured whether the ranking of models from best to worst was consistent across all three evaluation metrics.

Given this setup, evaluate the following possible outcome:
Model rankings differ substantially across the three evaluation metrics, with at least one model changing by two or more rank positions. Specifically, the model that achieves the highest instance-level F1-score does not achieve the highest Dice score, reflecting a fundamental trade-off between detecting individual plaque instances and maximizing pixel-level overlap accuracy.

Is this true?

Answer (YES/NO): NO